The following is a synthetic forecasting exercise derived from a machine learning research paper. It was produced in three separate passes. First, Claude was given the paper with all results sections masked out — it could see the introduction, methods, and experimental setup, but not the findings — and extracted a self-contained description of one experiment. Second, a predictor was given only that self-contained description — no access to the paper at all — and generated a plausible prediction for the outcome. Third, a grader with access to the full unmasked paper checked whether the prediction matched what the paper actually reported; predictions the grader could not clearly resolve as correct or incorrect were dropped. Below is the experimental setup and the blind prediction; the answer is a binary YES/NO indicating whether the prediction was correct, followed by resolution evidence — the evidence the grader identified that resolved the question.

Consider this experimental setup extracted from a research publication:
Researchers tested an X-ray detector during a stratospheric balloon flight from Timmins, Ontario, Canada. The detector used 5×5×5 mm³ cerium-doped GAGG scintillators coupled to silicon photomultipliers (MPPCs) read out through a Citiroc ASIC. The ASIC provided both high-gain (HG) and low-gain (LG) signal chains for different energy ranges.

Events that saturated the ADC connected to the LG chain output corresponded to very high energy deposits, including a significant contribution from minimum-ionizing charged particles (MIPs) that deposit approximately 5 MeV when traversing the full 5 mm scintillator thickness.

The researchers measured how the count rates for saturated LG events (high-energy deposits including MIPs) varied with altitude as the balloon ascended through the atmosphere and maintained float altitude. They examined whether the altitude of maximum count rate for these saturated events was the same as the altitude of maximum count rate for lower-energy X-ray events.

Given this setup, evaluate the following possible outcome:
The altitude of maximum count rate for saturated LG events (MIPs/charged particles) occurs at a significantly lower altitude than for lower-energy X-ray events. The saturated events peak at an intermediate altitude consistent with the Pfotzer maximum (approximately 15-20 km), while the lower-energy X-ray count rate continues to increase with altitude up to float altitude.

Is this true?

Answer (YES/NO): NO